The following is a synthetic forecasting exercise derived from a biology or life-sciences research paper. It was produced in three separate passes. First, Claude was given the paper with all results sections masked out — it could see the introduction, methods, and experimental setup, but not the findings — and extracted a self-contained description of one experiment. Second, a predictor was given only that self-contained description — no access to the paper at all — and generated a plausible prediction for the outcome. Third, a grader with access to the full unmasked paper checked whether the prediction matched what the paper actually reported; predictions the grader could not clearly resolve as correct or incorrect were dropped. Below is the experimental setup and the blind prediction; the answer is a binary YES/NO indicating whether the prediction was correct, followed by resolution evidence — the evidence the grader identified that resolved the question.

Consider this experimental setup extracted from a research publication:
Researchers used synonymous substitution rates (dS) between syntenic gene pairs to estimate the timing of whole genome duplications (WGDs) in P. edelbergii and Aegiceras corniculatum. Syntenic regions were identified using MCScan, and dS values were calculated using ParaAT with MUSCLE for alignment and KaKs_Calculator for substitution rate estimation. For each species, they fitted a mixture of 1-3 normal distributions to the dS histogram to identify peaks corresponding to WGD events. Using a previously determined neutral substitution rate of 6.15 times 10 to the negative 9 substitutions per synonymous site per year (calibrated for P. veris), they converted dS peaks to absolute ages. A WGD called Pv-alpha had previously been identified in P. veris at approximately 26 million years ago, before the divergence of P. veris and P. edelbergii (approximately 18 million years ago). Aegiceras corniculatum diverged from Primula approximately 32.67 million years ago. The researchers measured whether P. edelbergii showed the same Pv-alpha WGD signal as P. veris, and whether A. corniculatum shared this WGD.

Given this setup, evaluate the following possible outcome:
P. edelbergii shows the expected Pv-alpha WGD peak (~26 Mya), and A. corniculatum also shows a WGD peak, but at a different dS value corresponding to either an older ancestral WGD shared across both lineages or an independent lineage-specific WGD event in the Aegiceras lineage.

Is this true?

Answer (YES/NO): NO